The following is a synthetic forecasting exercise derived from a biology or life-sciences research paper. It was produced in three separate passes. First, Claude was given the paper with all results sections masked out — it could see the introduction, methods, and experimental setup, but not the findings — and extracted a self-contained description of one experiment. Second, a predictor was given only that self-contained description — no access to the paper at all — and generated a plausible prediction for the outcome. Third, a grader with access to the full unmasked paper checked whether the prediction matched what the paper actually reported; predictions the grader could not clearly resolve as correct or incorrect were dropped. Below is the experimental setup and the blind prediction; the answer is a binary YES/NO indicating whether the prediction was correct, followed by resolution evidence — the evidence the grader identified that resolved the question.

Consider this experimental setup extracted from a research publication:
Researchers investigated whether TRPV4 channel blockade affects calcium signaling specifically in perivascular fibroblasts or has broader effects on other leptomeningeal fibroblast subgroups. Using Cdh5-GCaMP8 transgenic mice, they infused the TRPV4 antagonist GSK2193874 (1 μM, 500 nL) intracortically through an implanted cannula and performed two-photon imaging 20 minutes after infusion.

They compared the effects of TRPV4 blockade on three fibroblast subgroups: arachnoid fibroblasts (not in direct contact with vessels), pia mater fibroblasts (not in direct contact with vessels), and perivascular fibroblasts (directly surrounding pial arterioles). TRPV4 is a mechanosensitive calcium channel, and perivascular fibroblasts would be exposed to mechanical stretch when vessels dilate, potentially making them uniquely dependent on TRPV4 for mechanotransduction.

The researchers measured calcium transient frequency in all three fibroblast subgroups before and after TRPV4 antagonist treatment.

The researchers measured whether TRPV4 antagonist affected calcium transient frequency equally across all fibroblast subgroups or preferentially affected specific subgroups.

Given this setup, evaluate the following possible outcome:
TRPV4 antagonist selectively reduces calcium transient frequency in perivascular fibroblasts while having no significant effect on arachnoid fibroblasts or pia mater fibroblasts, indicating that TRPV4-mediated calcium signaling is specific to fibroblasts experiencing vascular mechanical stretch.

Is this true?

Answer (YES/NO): NO